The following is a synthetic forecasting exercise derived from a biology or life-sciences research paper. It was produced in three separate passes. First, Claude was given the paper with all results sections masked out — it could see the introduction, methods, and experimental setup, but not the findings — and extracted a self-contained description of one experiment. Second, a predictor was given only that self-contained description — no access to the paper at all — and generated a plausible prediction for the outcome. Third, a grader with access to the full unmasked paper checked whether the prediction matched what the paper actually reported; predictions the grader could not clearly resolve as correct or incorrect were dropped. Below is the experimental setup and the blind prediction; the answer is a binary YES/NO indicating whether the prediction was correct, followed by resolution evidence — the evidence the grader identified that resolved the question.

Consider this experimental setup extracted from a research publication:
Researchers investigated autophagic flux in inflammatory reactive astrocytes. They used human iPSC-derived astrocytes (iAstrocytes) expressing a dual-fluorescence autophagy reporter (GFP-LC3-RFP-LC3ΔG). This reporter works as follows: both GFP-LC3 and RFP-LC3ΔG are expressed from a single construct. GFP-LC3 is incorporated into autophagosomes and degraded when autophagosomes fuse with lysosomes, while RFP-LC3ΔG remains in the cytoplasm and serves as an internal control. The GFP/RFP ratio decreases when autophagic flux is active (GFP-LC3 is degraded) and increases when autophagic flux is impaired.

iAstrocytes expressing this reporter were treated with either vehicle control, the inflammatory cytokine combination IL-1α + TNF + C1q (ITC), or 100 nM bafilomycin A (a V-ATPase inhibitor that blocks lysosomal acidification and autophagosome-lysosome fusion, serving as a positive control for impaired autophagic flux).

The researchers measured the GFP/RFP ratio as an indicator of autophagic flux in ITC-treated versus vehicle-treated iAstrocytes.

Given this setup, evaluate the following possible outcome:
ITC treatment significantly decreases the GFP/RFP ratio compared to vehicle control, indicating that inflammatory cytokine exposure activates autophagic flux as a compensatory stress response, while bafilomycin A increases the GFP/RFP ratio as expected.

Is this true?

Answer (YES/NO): NO